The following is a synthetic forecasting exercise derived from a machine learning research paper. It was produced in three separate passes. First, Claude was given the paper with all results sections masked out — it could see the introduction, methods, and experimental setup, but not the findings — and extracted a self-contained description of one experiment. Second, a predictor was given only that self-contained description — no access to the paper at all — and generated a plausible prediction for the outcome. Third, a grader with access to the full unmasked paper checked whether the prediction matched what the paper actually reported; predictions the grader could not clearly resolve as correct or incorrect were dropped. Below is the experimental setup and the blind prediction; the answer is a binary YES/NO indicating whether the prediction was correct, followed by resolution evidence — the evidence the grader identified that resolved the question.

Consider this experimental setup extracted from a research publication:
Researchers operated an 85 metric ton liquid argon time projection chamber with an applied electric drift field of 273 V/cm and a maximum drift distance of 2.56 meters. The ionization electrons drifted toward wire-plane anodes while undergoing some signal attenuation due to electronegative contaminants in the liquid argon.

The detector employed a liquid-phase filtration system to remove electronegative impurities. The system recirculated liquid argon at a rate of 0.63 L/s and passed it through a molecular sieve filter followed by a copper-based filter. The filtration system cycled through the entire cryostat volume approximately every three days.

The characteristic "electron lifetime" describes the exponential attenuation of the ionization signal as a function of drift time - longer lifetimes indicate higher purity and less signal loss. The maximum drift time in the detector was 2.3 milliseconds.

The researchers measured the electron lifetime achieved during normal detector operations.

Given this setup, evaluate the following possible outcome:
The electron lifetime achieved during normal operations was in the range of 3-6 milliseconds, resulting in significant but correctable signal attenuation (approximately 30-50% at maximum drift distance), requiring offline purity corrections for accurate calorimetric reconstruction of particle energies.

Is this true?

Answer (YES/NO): NO